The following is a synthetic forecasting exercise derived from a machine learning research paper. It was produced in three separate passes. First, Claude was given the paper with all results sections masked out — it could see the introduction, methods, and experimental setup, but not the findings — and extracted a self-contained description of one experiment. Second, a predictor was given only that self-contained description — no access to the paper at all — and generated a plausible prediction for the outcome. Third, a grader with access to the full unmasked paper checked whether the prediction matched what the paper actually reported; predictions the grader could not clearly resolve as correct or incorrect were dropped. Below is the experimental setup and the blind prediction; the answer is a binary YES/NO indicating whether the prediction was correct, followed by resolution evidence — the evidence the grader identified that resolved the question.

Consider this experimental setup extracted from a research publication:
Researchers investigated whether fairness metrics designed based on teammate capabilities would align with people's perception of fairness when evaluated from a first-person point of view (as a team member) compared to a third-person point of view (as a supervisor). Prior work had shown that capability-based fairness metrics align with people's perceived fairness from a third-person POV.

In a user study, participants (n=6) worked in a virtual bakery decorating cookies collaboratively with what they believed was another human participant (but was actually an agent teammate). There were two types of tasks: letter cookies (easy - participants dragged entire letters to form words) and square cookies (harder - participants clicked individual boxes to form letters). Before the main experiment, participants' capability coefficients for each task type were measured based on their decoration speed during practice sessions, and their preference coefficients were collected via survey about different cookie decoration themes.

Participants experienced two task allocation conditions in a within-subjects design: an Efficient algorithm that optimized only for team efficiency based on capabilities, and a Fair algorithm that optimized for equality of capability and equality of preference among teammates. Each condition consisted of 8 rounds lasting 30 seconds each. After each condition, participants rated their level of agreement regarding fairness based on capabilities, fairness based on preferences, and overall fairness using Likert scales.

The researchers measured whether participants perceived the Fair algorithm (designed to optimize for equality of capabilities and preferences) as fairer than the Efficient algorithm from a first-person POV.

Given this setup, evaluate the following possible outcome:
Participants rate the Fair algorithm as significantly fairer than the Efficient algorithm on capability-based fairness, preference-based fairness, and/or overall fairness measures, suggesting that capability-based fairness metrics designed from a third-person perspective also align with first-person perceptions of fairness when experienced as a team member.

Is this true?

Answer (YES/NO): NO